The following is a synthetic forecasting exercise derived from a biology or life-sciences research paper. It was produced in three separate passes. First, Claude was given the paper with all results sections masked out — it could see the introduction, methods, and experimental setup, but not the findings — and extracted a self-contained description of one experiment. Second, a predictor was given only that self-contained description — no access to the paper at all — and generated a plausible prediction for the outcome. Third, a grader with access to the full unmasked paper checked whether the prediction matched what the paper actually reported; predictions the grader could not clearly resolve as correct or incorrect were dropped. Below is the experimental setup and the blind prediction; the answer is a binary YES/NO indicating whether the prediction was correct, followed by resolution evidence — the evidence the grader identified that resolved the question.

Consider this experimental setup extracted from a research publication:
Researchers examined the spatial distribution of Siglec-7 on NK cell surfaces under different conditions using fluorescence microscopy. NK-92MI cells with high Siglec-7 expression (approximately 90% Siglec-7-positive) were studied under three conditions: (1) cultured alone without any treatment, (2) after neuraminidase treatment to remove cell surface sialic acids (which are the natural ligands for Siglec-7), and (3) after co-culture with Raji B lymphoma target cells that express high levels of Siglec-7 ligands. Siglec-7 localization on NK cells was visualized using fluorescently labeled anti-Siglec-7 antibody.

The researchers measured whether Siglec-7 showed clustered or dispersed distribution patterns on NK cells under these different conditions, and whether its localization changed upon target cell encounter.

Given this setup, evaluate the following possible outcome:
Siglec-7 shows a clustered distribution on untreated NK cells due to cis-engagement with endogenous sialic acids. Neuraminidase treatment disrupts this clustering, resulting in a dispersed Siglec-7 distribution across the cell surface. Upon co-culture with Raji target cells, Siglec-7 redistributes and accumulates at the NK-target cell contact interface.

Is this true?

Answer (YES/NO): YES